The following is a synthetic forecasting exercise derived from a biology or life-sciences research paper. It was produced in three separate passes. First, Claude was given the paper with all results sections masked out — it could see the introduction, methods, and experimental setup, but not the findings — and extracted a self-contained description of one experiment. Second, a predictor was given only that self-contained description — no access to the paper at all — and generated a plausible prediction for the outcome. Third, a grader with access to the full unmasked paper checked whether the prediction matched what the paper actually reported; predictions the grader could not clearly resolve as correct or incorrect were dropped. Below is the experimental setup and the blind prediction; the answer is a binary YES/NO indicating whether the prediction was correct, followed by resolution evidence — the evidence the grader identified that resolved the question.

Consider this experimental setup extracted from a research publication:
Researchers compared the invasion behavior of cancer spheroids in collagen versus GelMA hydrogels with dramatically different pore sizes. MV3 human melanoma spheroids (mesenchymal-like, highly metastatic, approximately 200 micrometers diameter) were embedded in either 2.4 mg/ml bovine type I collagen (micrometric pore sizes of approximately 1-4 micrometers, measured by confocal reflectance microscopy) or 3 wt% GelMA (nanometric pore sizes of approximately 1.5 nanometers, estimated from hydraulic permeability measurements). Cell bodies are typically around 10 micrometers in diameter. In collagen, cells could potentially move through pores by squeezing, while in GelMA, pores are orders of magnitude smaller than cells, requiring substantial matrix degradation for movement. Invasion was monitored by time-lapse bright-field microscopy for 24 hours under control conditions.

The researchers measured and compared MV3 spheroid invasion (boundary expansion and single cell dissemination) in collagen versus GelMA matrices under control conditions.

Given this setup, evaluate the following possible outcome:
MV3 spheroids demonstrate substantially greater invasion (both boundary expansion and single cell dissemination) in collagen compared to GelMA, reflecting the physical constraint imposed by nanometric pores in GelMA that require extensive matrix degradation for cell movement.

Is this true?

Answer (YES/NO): YES